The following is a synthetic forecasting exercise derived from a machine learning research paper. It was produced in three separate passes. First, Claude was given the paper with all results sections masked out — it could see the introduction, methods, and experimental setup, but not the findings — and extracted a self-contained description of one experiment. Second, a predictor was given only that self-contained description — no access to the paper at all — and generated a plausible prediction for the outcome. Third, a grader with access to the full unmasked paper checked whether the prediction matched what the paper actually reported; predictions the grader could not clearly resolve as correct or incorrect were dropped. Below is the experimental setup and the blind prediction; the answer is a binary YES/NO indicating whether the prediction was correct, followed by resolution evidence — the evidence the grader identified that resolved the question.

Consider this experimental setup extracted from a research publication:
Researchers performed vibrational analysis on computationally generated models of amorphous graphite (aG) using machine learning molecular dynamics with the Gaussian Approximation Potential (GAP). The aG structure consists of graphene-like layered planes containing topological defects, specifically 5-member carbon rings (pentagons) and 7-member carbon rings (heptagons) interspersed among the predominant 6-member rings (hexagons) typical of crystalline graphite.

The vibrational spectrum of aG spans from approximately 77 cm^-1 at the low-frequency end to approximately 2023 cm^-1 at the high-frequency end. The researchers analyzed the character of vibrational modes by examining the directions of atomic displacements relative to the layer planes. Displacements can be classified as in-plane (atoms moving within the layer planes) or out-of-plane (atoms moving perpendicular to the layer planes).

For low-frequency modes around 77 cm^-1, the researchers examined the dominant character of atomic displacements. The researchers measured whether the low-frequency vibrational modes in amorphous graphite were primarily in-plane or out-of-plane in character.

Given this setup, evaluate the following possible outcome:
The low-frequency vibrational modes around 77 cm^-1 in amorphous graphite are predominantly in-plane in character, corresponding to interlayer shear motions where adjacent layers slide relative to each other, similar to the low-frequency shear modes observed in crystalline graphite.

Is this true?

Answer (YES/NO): NO